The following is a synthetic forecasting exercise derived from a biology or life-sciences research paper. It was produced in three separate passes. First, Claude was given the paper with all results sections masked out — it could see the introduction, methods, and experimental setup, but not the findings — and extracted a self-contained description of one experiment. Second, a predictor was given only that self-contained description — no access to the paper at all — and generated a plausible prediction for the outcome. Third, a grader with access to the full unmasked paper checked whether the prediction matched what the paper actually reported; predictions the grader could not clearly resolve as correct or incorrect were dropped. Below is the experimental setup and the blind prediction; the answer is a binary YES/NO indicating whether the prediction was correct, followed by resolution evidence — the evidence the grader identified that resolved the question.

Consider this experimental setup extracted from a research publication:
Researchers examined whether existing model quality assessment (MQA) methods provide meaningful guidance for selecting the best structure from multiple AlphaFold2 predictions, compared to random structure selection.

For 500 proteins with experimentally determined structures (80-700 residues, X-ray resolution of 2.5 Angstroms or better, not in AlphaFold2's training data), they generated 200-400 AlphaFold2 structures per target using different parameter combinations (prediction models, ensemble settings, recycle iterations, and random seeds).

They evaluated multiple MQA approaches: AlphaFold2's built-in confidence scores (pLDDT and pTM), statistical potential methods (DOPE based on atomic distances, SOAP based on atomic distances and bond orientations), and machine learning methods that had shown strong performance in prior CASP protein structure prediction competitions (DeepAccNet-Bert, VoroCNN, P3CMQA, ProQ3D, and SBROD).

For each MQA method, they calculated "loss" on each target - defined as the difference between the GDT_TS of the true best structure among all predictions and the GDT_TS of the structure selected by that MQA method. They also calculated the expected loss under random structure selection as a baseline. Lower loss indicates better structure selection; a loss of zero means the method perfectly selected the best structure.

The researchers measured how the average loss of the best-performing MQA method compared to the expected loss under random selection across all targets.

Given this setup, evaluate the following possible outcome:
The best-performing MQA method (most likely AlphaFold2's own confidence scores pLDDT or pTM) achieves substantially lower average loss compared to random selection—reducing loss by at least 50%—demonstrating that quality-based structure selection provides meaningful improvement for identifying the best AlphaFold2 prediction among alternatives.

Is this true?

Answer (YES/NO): NO